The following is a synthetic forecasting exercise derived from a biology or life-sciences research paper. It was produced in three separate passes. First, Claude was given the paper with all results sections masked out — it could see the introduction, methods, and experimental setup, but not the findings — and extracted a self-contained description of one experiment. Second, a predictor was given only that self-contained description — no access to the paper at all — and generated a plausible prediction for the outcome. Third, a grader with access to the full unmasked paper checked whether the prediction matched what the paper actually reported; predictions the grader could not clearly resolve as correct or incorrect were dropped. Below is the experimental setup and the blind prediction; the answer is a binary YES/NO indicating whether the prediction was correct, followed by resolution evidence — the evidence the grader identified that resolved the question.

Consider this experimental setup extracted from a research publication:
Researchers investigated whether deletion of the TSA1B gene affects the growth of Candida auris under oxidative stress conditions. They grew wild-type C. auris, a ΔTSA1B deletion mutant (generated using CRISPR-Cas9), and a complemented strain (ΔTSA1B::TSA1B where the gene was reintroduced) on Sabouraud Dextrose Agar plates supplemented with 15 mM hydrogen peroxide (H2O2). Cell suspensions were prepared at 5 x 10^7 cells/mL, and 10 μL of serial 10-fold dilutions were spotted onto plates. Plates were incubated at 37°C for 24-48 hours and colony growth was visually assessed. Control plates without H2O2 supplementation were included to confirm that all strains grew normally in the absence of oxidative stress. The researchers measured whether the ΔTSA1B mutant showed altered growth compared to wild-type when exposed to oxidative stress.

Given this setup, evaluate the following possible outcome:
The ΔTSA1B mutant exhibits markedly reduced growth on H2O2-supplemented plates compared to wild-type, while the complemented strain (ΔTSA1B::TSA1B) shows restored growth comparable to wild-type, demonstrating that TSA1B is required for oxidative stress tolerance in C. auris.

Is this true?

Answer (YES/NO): YES